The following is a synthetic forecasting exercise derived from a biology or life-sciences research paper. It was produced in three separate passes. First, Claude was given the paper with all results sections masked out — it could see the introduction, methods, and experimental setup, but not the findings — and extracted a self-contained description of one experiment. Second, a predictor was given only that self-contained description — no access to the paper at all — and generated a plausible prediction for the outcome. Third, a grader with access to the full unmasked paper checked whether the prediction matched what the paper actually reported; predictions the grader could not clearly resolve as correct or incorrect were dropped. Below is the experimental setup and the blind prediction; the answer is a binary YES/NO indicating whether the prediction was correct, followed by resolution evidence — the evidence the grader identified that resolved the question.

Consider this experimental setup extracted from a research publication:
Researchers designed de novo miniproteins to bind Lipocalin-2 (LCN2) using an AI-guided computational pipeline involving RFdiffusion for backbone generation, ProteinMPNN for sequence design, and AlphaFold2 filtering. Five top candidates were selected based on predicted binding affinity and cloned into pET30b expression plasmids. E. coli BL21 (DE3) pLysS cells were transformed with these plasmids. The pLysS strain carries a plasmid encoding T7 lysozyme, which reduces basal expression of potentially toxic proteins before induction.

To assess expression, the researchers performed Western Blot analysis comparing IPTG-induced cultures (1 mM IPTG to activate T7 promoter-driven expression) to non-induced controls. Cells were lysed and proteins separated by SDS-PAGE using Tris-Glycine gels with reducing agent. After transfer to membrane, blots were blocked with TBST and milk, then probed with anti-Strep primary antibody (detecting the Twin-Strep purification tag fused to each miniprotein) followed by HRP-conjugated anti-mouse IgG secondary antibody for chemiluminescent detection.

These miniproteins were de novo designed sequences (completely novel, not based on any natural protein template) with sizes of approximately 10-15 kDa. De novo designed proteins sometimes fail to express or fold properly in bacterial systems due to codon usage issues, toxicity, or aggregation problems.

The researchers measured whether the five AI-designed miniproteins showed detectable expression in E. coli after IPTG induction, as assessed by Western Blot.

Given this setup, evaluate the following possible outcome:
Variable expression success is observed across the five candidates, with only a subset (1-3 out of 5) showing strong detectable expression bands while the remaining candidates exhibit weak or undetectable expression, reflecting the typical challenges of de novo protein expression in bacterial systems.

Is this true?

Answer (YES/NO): YES